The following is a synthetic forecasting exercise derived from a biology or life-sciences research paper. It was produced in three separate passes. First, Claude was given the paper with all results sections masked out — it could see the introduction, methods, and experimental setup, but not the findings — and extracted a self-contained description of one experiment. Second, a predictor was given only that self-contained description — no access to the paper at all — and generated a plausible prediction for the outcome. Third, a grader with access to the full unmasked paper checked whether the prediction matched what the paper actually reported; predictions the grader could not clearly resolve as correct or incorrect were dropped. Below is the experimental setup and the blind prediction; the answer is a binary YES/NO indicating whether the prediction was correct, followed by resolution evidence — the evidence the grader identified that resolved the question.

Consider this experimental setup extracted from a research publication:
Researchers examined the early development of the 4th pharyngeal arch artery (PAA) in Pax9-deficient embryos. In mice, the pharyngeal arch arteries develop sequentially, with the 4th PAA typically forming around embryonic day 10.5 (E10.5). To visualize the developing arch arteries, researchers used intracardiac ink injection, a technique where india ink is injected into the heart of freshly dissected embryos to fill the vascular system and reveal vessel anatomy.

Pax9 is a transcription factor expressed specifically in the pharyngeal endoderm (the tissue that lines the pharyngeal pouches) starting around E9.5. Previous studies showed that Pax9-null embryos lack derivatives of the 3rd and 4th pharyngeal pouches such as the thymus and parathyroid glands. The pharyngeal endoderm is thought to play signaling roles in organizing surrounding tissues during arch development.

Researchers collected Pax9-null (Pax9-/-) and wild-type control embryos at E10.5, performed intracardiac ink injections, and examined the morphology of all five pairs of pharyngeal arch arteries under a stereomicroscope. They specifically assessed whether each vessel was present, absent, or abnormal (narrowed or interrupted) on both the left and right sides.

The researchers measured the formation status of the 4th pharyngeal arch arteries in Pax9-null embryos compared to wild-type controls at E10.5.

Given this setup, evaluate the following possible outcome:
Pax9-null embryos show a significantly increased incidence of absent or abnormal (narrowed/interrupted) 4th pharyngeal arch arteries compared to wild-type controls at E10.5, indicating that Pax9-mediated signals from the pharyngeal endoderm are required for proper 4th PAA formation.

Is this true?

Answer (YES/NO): YES